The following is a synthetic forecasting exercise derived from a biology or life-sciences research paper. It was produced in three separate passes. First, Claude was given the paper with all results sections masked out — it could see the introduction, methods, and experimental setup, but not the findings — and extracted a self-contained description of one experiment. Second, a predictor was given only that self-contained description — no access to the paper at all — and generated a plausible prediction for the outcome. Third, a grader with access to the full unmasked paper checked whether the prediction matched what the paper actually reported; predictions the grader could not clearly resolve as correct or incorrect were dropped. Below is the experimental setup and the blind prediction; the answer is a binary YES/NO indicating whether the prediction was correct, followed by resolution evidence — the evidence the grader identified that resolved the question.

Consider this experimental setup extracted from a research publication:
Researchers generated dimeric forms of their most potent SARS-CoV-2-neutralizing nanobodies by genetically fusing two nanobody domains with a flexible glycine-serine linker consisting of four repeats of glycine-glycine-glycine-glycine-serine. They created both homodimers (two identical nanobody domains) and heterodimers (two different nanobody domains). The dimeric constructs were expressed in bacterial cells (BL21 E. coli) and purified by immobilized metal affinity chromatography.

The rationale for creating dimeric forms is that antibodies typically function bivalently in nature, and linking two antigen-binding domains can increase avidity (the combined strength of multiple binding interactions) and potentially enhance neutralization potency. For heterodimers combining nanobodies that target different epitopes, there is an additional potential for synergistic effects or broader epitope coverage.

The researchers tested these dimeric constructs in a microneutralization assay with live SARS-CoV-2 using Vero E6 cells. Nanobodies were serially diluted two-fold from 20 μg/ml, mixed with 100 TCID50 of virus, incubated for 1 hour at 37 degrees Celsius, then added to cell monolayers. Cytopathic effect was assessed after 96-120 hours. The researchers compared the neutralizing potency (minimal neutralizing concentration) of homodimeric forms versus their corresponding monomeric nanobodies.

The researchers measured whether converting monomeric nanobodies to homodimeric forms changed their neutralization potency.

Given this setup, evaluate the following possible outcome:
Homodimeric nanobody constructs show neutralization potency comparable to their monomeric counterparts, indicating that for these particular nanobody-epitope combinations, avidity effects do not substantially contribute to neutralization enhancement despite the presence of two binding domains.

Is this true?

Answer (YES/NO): NO